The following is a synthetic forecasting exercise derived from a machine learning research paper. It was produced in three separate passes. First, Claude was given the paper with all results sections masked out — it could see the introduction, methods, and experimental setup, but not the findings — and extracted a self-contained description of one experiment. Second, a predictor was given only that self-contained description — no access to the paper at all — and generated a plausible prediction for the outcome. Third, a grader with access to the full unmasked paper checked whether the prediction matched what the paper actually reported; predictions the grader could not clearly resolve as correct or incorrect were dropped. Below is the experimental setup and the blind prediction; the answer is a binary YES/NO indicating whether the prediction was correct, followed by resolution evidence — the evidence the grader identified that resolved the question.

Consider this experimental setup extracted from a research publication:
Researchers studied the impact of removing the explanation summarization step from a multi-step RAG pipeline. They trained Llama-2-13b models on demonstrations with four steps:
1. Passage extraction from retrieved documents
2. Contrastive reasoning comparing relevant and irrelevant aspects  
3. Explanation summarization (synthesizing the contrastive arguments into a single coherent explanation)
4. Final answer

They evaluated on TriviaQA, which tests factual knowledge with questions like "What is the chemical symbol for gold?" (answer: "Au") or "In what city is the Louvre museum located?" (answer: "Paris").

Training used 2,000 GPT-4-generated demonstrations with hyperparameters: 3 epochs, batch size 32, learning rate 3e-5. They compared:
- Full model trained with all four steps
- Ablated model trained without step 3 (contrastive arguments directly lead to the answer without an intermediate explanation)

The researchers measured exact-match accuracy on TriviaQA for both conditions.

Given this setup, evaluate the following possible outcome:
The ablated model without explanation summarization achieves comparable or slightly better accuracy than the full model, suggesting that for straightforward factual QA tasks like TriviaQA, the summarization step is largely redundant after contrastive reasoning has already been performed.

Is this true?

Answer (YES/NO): NO